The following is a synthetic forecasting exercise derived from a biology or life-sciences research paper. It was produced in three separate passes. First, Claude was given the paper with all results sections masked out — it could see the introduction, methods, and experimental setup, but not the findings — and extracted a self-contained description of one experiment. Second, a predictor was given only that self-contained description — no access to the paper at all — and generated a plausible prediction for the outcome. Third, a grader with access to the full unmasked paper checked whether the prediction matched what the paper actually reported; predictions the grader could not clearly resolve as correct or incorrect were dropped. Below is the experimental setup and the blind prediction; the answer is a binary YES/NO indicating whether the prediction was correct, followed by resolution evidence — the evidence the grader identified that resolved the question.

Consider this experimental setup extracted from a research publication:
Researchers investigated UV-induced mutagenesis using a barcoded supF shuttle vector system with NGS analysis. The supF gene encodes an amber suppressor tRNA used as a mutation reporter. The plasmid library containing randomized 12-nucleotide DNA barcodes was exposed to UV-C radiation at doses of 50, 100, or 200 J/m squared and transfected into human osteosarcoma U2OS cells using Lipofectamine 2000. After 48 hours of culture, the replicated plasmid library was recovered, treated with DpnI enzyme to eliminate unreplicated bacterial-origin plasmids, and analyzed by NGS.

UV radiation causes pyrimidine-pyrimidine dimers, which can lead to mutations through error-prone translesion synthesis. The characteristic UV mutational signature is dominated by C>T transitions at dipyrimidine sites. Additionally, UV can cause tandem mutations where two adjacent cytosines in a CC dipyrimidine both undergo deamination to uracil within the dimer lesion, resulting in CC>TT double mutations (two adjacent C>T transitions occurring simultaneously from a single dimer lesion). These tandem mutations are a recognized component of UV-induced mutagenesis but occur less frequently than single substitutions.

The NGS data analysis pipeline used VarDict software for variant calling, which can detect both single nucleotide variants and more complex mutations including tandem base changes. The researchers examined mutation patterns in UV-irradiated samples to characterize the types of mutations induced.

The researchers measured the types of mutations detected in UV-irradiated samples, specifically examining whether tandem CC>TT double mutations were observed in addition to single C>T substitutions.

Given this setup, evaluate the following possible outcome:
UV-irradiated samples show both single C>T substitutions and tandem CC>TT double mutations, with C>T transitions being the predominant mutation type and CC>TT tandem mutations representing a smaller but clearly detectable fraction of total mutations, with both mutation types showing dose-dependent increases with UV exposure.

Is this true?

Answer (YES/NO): YES